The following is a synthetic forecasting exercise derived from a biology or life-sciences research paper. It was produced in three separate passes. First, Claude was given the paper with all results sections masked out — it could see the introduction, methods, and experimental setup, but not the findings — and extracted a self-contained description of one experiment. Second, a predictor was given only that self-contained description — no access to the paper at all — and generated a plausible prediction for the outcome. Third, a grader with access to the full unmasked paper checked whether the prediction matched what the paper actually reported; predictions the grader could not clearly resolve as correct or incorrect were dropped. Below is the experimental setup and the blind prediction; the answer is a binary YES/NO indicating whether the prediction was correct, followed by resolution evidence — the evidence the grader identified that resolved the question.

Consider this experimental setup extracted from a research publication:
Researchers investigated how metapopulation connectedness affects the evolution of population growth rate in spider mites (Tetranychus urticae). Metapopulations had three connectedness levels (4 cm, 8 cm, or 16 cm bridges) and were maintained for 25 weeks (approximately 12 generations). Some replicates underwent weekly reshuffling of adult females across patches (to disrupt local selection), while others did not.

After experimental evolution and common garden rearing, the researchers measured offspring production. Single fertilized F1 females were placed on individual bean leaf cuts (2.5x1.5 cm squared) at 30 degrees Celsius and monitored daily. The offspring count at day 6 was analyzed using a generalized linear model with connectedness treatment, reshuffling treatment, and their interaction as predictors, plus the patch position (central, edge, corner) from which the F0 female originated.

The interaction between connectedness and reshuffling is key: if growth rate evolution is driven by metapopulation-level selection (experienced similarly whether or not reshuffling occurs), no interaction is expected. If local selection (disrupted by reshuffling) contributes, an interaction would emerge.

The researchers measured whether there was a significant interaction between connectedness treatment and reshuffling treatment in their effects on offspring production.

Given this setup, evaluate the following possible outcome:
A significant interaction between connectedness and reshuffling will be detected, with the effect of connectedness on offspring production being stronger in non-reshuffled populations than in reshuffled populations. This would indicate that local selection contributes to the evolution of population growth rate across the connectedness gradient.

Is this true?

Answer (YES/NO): NO